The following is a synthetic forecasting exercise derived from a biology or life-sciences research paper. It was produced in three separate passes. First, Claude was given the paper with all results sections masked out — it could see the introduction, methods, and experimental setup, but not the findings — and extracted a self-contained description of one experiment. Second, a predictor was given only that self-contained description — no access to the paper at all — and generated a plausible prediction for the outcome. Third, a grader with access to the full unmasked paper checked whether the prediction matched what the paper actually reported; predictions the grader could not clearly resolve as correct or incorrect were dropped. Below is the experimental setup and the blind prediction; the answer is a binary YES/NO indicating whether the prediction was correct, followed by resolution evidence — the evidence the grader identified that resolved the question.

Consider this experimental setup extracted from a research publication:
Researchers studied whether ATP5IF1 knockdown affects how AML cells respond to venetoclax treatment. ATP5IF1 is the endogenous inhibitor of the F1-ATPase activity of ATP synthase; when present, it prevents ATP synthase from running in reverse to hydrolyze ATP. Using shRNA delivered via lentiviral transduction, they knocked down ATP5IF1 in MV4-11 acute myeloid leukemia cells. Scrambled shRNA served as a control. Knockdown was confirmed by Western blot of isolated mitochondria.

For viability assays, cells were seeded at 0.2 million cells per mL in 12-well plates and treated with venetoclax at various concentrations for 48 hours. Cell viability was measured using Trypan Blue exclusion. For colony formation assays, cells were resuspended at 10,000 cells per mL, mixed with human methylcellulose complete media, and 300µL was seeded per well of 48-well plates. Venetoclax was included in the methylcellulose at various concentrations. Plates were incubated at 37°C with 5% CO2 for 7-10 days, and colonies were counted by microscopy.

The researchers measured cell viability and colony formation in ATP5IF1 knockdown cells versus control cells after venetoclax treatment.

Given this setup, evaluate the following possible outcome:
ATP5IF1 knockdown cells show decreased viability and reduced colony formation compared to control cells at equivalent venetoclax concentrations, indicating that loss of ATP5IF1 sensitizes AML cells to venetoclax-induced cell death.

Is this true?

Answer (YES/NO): NO